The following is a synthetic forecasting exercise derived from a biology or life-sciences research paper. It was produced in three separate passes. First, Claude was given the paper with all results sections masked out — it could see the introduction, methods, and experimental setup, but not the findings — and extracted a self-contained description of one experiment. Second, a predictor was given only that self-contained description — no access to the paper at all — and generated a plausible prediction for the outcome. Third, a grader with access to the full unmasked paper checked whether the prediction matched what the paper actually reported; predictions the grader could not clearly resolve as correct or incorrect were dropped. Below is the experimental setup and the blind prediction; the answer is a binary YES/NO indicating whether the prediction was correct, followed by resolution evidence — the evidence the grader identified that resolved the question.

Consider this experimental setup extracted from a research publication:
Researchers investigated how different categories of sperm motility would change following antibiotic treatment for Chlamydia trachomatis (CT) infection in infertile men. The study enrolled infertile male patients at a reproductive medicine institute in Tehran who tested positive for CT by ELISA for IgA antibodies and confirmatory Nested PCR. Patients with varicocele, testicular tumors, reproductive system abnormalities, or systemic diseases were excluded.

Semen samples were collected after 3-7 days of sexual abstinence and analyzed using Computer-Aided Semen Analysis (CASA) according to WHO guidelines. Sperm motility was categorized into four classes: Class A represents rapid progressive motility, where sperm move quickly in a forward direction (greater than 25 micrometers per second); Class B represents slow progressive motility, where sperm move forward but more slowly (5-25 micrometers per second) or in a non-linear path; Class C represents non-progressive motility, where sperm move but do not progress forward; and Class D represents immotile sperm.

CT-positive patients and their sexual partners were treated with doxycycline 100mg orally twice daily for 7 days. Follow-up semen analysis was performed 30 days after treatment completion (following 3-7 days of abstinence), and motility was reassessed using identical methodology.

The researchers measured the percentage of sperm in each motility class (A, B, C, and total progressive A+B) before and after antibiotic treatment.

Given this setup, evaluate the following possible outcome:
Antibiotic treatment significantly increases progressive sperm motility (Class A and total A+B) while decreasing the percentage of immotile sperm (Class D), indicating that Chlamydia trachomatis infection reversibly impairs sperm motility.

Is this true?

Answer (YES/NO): NO